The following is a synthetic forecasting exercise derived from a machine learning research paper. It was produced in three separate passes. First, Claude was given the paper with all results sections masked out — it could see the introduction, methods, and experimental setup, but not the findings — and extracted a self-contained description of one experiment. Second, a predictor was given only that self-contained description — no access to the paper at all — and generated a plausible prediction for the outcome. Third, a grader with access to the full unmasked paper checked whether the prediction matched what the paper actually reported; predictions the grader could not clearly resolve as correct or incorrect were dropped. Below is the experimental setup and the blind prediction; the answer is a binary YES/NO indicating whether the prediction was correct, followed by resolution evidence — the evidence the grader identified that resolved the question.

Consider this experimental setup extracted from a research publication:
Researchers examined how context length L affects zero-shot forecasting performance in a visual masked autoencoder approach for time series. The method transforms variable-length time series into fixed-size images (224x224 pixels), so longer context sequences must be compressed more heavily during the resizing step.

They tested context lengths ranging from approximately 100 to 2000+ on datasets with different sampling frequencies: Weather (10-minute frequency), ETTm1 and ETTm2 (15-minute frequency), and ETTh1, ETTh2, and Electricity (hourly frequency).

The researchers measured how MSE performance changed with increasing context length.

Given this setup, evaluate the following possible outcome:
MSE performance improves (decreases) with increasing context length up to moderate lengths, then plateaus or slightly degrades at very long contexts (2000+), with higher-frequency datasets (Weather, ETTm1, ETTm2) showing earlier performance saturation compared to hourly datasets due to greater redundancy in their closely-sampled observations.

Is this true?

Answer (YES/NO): NO